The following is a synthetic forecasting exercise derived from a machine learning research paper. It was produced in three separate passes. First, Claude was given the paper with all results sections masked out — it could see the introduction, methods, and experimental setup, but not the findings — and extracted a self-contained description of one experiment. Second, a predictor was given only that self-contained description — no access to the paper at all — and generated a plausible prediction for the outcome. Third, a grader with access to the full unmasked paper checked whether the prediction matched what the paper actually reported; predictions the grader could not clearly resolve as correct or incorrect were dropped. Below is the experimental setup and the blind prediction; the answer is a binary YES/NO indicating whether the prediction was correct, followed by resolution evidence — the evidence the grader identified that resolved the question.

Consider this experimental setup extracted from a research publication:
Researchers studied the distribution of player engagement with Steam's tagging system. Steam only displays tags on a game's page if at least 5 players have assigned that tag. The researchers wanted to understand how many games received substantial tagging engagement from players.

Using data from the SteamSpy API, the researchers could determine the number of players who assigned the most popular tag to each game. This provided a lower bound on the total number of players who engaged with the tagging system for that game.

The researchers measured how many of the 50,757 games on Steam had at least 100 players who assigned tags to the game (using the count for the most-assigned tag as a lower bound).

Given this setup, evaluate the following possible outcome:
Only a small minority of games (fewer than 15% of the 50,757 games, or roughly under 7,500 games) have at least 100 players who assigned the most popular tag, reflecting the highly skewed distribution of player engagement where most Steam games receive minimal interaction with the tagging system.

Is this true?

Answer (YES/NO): NO